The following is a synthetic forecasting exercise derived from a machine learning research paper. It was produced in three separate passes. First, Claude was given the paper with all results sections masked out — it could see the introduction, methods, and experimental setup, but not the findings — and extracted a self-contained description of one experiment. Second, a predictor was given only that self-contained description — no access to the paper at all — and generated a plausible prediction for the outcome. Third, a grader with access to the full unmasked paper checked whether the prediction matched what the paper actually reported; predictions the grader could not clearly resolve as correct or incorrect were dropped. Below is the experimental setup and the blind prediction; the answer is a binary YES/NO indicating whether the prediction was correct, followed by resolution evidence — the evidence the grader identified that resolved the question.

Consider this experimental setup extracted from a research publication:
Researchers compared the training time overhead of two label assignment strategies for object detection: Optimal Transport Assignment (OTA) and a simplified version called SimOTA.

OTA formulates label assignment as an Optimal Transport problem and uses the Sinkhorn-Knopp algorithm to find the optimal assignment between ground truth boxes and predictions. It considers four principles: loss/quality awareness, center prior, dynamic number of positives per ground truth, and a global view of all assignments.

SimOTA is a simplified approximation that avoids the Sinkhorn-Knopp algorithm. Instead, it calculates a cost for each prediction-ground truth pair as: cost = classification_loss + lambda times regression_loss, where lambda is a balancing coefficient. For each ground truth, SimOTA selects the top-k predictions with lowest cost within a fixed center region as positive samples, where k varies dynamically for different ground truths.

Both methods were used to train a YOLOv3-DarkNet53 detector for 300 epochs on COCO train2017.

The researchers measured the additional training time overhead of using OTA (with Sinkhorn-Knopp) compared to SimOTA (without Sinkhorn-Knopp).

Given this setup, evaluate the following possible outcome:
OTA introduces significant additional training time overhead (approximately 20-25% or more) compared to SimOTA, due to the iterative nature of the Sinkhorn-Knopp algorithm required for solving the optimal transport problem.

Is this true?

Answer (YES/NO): YES